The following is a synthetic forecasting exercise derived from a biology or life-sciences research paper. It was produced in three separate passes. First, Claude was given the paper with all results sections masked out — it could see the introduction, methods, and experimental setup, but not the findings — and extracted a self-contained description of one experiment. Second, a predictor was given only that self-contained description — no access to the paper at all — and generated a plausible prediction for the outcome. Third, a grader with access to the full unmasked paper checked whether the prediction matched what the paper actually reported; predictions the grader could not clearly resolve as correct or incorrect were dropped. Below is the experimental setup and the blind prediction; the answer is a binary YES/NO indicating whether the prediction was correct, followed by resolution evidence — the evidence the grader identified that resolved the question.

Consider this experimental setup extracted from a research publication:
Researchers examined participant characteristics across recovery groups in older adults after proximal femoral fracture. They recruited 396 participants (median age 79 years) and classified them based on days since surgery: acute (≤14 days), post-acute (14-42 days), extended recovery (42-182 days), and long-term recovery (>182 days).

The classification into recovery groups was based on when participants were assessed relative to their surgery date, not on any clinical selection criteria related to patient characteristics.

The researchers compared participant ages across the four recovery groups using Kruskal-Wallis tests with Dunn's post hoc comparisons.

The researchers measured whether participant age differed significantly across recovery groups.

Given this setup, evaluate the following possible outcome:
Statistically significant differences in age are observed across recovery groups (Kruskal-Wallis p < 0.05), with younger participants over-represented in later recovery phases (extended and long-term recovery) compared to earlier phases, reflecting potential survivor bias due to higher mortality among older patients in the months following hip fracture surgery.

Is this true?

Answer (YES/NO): YES